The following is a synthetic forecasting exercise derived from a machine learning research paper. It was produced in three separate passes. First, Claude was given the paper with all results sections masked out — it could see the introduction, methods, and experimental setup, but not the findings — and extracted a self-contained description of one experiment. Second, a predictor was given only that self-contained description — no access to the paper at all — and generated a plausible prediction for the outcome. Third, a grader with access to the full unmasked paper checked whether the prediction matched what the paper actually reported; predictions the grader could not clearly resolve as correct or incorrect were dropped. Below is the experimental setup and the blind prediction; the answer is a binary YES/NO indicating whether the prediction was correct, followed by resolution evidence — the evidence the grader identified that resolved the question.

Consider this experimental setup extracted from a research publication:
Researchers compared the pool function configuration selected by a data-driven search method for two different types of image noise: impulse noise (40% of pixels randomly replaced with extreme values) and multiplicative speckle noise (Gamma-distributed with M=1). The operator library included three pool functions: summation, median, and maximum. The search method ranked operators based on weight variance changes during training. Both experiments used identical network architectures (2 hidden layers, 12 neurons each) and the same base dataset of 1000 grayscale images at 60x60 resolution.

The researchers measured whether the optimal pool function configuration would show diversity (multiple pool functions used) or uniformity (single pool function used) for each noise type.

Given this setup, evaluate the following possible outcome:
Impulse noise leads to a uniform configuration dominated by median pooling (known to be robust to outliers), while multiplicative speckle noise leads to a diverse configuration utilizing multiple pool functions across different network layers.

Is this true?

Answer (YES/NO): NO